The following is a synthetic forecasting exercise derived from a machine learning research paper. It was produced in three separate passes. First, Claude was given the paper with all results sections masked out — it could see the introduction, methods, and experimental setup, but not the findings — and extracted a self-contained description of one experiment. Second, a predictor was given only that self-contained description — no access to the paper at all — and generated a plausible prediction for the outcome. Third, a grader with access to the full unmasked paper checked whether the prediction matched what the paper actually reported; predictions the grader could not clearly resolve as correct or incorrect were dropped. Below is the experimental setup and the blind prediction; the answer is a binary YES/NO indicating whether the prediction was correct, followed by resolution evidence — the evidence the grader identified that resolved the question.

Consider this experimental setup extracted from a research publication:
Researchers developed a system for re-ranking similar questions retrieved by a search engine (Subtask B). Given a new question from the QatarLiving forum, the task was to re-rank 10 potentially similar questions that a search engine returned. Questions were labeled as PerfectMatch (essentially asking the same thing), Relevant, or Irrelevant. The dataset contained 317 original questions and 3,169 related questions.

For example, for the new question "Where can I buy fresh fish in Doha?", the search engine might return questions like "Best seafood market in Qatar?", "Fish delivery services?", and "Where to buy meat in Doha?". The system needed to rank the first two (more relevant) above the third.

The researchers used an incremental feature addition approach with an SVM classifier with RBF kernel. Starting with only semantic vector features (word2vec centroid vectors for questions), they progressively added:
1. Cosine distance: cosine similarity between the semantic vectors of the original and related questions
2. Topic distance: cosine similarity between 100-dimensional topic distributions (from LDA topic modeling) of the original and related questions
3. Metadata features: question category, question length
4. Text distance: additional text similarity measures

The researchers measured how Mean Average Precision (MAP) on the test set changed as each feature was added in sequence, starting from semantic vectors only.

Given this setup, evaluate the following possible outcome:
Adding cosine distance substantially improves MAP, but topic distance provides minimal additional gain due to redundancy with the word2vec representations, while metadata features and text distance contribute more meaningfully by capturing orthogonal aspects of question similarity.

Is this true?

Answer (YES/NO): NO